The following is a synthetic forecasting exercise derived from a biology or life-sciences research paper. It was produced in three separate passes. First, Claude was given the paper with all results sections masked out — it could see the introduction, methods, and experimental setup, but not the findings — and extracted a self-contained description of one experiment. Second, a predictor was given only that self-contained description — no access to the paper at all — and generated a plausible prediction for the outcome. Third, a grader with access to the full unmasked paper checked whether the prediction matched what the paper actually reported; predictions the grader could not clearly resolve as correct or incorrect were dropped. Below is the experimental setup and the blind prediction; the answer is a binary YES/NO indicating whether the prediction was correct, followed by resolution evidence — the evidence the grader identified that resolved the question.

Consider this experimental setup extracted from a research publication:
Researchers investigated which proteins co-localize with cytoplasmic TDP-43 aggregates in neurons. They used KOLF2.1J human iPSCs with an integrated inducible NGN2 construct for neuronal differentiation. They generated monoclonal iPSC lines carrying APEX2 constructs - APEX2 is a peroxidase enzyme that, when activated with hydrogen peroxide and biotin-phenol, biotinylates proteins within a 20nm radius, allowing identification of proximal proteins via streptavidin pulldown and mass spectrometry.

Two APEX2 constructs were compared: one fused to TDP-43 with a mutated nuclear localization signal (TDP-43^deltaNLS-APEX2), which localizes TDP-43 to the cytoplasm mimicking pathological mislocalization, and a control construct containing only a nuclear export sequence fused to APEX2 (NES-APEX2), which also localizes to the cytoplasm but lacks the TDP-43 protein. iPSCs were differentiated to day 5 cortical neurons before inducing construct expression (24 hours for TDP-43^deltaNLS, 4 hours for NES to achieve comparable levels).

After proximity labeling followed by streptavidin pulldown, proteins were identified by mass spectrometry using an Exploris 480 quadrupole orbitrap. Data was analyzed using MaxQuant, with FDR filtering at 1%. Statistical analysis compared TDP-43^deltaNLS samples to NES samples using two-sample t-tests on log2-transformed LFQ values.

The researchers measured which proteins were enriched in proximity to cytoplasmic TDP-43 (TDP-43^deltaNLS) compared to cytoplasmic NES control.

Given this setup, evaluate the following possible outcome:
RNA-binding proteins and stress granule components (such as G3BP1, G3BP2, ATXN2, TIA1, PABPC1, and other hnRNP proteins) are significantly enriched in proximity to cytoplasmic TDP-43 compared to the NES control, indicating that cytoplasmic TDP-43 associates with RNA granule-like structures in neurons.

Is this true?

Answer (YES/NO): YES